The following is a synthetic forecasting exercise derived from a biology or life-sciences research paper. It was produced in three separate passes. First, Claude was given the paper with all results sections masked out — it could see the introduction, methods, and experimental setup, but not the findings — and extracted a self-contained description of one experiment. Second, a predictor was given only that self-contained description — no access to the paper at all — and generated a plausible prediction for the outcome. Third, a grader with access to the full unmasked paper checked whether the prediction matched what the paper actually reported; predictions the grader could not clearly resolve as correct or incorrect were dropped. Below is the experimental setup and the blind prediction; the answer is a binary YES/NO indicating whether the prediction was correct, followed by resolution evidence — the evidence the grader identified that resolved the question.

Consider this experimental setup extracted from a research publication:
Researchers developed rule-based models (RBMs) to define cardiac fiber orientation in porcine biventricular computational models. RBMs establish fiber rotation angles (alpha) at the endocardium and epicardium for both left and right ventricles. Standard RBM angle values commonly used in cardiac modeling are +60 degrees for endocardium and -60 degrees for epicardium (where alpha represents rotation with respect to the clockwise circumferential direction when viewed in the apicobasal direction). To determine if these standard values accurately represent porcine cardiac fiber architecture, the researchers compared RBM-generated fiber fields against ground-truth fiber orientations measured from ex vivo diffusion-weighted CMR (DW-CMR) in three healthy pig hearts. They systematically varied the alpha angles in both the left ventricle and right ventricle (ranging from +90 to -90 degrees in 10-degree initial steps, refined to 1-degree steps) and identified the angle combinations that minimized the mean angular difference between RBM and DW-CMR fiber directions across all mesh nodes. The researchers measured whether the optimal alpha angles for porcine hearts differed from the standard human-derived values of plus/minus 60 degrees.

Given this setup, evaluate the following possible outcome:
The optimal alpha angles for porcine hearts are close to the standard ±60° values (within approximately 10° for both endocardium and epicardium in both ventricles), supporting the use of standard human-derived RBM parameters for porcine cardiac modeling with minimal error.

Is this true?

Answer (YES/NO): NO